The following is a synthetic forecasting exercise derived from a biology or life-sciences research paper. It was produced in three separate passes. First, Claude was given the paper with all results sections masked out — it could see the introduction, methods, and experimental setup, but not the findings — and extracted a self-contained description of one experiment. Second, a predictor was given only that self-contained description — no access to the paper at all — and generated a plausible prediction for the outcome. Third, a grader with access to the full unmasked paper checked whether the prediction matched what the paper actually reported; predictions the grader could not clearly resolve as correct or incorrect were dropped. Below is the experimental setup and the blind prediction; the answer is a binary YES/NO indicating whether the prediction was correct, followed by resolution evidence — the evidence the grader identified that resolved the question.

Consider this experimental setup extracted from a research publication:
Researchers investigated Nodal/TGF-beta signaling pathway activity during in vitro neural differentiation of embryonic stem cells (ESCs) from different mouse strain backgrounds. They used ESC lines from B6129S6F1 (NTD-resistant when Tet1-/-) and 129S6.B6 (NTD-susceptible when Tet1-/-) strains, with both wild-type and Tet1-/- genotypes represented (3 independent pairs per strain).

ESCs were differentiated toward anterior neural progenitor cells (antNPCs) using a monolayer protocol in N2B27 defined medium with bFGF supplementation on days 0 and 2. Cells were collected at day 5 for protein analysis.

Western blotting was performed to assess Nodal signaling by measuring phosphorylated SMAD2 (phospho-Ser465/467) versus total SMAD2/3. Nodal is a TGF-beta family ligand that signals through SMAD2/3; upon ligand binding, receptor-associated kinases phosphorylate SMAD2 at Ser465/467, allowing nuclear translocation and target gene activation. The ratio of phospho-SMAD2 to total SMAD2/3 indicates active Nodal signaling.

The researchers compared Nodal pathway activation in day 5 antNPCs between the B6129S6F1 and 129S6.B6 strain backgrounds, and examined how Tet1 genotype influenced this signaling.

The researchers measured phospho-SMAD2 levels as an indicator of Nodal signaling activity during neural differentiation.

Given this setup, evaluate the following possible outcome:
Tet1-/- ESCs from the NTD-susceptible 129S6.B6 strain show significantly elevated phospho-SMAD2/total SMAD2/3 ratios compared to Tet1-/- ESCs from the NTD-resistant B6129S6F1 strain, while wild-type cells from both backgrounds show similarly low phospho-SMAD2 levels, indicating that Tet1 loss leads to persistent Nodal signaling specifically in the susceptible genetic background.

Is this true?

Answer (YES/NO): NO